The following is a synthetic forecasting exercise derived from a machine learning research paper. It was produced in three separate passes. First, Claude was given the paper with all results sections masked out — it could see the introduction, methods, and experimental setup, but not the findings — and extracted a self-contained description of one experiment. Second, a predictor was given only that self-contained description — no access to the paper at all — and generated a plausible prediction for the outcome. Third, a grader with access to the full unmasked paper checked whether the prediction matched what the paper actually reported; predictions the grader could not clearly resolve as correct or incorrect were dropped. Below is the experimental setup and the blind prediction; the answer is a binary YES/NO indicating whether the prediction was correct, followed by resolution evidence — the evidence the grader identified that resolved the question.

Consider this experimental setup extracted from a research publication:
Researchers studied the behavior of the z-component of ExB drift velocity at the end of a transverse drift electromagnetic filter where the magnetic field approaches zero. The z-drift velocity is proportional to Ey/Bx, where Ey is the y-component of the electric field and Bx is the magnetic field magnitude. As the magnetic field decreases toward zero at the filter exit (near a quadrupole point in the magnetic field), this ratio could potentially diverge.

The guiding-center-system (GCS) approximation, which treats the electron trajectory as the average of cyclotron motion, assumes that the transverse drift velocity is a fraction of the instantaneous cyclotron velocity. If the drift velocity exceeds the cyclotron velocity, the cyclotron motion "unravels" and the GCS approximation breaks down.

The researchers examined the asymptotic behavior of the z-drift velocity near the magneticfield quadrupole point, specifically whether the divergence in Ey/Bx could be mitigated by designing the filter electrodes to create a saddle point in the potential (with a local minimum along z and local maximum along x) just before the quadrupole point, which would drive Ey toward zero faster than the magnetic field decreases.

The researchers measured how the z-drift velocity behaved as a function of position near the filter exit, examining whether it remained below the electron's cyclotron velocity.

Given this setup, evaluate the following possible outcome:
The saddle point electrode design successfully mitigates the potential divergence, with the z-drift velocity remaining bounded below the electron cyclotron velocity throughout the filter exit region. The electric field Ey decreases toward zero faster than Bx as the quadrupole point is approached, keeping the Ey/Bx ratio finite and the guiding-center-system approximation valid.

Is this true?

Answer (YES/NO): NO